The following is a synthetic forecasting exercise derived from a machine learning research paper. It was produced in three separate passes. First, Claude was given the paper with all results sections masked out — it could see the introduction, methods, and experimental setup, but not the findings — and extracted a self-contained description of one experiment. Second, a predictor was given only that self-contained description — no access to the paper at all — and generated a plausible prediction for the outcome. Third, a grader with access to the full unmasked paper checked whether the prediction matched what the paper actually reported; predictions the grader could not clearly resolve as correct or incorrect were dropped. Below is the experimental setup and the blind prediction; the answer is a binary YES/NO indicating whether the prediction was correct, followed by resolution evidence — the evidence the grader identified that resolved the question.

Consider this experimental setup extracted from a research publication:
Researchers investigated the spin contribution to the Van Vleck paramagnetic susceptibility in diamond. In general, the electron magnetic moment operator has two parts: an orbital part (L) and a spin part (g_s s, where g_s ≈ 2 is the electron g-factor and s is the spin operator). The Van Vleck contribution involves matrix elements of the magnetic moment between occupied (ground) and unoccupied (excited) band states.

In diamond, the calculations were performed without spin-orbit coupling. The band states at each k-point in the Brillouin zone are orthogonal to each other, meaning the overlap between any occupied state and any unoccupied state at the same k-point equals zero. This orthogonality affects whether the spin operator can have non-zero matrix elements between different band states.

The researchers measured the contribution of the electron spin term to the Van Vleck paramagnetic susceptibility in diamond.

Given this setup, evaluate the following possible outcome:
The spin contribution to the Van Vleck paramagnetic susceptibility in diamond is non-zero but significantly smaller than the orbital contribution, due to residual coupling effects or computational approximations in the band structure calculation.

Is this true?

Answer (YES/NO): NO